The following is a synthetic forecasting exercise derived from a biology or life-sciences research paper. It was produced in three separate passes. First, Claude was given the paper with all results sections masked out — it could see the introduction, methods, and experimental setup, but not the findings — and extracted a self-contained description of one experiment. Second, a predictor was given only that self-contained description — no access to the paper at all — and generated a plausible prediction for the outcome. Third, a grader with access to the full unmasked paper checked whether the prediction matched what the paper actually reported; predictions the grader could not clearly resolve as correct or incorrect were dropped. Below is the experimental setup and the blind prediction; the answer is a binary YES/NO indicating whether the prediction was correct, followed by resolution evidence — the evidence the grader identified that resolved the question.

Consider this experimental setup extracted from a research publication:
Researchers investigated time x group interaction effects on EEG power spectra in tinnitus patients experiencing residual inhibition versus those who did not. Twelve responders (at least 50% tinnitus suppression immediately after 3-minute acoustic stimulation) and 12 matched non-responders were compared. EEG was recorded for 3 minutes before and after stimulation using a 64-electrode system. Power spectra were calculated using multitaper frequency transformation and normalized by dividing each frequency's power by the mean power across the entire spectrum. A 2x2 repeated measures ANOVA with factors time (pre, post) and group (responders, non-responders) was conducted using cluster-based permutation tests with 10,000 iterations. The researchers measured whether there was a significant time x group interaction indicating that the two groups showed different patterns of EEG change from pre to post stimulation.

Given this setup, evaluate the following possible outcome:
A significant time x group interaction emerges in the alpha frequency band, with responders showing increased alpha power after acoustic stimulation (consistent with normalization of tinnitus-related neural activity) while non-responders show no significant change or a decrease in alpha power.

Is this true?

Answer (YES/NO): NO